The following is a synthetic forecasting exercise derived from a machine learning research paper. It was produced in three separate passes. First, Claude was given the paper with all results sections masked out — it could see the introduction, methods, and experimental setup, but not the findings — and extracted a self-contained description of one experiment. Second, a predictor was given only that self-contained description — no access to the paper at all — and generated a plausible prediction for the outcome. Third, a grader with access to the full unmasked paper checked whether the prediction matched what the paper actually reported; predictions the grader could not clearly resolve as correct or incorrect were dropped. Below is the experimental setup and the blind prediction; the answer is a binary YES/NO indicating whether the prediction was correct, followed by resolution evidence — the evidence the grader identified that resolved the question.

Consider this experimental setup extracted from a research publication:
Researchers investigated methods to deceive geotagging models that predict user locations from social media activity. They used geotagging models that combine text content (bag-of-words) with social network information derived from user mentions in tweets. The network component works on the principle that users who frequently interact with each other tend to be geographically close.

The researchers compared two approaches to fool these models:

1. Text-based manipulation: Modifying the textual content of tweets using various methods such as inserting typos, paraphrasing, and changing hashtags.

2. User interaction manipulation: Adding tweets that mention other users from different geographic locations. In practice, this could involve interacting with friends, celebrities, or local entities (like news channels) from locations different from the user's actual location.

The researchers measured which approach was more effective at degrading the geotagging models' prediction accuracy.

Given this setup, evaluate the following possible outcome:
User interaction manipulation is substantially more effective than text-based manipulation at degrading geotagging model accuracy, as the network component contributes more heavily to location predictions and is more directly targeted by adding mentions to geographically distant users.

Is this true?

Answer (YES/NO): YES